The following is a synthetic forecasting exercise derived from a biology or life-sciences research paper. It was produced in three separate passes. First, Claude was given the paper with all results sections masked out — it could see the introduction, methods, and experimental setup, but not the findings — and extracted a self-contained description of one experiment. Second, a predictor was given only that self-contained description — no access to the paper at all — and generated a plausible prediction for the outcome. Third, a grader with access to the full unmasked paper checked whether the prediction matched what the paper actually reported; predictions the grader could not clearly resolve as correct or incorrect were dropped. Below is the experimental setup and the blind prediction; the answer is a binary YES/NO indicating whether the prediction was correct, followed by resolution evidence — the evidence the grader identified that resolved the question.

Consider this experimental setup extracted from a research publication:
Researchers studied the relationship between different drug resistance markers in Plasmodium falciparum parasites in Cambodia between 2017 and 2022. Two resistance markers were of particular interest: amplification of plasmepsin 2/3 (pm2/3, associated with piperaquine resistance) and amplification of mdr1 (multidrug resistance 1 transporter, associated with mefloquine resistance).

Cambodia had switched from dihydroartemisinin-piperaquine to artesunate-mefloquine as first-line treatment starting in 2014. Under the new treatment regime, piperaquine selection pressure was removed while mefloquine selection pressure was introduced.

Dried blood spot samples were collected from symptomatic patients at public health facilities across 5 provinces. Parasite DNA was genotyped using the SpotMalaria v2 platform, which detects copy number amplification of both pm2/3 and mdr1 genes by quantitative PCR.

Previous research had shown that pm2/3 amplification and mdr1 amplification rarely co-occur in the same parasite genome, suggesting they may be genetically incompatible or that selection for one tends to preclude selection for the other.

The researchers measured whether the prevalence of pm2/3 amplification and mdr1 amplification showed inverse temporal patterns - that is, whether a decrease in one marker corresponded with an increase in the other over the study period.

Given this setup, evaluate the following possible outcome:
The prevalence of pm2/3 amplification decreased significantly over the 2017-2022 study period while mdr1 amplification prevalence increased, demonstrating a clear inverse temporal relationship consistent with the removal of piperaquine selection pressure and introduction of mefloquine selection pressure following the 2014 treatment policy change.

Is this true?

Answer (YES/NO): NO